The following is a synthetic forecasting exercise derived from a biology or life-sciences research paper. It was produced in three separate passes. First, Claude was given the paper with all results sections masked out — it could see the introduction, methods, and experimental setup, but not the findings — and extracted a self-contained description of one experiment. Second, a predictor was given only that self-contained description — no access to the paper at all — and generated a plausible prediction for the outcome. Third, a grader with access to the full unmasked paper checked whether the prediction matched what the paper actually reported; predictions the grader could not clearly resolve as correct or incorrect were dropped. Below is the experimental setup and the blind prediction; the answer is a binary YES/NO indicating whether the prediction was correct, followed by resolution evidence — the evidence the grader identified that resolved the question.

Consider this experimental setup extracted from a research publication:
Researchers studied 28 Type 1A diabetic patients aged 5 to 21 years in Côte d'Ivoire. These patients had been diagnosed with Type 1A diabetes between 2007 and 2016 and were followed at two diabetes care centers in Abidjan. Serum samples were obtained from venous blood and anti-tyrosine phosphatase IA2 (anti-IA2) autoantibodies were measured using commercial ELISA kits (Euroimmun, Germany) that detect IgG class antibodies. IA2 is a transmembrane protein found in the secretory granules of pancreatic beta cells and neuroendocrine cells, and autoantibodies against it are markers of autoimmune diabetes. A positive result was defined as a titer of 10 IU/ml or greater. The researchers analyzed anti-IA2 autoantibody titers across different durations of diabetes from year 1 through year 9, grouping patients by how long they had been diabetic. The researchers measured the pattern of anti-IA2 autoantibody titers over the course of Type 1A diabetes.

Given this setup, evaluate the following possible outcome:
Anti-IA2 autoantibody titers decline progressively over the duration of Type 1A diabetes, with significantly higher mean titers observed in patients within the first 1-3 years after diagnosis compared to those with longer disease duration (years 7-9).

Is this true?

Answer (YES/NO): NO